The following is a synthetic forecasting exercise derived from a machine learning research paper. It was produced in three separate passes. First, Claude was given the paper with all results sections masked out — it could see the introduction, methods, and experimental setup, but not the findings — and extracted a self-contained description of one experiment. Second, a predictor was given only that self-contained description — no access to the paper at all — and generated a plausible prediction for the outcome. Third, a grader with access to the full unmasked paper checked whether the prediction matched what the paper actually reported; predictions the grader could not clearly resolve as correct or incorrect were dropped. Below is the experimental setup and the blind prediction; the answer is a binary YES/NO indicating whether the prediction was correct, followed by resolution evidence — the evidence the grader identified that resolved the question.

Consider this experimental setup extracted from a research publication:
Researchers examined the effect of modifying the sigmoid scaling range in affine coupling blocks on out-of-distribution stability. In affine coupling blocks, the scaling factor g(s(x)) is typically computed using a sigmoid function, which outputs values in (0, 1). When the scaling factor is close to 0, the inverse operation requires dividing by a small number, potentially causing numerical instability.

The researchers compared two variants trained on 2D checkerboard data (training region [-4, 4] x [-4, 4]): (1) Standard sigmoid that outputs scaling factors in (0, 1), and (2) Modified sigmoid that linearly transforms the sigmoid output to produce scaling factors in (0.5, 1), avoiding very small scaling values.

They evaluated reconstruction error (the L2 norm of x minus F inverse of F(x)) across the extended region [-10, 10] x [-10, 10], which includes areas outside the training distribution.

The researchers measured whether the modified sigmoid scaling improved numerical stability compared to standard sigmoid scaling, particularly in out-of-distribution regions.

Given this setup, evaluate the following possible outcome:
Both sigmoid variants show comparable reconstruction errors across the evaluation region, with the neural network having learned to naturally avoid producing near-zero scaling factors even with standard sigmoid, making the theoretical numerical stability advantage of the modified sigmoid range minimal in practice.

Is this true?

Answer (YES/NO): NO